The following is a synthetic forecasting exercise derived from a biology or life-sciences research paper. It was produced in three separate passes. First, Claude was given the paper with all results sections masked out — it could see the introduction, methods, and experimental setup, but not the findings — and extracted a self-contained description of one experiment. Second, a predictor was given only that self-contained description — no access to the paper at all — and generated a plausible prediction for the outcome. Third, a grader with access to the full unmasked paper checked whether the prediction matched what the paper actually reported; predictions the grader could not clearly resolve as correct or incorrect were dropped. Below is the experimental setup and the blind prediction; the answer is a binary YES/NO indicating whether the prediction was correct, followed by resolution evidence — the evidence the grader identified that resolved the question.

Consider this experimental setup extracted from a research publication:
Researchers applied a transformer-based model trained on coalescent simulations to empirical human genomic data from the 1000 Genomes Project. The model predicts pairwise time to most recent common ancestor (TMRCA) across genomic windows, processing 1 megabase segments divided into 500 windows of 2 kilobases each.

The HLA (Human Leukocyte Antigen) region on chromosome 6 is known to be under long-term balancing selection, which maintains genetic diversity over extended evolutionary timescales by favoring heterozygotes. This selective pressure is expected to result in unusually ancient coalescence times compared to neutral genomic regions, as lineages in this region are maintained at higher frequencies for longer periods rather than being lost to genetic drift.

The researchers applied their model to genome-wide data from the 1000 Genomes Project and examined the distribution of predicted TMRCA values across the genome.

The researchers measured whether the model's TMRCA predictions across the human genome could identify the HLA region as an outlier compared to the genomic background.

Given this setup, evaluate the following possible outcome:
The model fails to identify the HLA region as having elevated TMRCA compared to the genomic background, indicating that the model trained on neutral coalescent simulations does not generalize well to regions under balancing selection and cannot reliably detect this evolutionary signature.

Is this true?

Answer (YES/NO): NO